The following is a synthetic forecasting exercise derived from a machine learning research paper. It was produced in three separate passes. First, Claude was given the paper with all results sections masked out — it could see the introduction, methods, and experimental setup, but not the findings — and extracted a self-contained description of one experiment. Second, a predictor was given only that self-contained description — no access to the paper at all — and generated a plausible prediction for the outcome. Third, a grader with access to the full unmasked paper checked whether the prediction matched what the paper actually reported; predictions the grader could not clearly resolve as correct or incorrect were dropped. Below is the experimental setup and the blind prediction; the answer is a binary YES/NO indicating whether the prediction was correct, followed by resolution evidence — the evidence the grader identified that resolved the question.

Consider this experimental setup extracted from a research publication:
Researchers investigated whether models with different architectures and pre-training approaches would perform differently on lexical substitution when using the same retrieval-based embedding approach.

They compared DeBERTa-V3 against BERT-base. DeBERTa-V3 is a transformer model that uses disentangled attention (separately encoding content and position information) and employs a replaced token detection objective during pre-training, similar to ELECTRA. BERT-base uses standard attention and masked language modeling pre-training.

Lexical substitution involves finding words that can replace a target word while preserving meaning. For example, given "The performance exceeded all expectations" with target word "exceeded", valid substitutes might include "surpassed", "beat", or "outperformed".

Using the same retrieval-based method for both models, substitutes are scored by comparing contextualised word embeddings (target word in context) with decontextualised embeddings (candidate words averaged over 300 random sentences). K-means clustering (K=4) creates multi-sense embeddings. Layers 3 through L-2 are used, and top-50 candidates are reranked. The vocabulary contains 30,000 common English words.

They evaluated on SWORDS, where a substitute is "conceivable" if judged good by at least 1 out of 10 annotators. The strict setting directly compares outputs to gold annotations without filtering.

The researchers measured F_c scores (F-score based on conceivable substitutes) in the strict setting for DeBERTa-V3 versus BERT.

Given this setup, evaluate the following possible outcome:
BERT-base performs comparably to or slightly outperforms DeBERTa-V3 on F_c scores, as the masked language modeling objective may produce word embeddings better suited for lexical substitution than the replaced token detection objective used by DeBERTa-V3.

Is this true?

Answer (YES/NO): NO